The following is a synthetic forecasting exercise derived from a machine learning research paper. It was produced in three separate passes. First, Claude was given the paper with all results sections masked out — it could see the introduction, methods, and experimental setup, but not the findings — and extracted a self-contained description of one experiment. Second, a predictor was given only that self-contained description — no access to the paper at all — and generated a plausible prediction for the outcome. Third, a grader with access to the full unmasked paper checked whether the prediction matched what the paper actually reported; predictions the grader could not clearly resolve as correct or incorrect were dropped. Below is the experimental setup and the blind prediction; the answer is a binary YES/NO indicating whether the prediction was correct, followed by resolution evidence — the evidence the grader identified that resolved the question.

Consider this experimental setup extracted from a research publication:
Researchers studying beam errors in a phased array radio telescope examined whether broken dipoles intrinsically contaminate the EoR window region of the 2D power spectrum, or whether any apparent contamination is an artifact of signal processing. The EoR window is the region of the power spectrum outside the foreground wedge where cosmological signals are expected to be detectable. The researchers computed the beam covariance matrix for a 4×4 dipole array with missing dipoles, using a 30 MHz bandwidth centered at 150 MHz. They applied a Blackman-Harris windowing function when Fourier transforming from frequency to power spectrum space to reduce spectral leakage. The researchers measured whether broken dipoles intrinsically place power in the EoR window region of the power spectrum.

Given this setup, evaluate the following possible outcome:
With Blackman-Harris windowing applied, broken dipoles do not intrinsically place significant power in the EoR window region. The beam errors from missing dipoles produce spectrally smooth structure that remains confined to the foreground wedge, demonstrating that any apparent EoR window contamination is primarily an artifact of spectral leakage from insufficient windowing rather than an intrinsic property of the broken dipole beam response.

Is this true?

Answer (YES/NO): YES